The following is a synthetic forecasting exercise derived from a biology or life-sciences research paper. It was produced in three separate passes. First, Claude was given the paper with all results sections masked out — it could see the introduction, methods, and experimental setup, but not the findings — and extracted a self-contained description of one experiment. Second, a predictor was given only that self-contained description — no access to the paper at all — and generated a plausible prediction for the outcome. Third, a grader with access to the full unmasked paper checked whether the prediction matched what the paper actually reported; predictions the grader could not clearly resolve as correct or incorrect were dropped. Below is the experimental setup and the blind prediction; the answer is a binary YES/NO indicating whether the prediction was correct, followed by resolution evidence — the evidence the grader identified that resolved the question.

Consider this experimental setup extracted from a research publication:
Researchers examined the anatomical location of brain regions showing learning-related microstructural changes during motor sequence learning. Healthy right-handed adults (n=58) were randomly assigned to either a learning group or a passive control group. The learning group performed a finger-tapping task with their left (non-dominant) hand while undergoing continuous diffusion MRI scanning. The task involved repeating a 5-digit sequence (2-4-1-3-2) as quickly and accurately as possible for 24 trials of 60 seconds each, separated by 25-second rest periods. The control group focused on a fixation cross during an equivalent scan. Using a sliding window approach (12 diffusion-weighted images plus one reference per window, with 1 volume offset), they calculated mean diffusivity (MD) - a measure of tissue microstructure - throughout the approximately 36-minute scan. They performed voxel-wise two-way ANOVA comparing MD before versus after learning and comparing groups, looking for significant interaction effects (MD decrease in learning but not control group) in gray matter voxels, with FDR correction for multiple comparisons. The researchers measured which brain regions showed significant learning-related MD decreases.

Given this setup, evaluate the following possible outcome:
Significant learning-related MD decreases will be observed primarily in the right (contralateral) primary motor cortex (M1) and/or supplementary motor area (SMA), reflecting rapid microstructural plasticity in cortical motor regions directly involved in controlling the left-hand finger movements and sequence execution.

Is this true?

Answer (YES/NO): NO